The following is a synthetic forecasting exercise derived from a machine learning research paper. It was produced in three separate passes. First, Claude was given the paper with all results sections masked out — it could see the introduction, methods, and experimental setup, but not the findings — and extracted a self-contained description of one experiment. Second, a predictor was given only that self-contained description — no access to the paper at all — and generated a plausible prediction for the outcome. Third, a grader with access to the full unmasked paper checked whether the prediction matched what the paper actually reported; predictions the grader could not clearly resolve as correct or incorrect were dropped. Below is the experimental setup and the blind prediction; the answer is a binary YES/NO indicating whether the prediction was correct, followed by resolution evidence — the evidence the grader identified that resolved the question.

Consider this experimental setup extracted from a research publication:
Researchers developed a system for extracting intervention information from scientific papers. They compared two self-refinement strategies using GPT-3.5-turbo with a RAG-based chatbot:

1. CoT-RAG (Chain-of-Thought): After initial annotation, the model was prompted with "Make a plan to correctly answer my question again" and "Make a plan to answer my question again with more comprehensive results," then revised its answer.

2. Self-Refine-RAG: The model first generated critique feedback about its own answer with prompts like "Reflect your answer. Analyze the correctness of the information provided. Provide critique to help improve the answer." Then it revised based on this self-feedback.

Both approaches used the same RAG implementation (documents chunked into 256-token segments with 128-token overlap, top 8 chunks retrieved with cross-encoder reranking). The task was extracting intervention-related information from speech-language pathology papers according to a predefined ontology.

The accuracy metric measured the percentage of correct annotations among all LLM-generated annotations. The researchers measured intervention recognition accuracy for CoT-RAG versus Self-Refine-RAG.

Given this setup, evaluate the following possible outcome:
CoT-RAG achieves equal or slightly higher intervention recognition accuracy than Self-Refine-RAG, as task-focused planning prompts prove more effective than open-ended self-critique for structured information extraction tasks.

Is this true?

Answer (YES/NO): YES